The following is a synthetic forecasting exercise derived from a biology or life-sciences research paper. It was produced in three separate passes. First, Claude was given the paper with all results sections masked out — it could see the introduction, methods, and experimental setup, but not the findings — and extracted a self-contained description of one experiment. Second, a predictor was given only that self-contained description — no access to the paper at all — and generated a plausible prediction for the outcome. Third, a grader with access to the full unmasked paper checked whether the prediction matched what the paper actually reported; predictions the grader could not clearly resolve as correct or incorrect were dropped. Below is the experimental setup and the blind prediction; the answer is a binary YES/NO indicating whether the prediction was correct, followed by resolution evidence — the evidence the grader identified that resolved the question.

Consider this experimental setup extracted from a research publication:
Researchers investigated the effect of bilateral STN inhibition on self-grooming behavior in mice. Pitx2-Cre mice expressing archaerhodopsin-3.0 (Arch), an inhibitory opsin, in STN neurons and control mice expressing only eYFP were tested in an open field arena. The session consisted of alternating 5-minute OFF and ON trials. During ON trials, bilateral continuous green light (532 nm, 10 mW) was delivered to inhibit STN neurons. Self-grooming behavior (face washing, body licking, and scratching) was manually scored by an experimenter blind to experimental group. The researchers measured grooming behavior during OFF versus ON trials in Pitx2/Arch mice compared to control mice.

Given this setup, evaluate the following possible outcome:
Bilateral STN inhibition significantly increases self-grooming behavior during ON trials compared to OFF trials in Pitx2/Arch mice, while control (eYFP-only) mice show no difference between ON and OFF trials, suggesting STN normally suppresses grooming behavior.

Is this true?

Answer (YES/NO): NO